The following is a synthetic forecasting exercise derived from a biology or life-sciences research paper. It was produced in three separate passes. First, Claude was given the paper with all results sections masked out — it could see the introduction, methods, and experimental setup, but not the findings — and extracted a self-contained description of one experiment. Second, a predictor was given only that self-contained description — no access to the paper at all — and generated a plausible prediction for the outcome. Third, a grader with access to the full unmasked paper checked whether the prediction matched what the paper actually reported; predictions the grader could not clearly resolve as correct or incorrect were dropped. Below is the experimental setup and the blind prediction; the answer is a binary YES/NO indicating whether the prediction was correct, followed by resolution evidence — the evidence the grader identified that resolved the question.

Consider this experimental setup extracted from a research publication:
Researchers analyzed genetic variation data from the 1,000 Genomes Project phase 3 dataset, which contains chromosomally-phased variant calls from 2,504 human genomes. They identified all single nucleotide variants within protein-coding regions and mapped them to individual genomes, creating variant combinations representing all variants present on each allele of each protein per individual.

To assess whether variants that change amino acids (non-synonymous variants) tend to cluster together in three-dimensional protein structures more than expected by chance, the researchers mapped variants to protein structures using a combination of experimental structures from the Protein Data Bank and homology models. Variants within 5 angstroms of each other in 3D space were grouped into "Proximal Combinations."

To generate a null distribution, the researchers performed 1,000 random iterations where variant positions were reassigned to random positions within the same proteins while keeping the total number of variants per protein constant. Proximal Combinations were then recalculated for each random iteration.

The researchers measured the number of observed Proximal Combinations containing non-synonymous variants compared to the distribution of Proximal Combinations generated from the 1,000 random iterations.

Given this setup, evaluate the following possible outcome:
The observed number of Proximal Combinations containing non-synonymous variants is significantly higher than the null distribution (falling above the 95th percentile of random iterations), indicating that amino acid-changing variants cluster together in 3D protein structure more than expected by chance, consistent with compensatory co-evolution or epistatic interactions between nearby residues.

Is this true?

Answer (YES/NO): YES